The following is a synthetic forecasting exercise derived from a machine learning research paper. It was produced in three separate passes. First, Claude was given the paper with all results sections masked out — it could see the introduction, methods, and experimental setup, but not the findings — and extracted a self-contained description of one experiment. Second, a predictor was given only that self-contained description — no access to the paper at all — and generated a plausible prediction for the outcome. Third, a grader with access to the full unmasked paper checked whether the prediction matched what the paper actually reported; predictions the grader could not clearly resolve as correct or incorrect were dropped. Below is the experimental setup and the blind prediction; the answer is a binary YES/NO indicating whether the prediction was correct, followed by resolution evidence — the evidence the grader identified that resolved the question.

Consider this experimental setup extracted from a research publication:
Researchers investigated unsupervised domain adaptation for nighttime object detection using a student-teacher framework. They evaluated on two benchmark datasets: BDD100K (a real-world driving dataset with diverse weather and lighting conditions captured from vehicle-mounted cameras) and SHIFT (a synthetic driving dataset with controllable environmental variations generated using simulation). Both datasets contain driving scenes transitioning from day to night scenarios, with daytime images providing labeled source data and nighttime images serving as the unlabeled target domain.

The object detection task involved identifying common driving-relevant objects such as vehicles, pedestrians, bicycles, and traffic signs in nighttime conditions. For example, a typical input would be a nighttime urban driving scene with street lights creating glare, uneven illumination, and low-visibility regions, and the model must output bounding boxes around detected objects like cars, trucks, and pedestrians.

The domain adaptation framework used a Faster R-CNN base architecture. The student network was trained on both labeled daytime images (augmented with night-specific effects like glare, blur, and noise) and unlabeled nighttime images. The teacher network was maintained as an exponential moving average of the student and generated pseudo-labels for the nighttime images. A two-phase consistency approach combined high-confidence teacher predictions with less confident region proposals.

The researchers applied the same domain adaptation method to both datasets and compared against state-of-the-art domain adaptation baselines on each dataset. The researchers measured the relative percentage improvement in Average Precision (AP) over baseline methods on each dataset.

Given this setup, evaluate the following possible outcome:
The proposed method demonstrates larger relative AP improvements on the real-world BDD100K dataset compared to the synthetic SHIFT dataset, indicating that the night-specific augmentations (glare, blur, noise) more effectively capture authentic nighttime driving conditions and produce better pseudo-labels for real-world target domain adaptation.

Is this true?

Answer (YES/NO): NO